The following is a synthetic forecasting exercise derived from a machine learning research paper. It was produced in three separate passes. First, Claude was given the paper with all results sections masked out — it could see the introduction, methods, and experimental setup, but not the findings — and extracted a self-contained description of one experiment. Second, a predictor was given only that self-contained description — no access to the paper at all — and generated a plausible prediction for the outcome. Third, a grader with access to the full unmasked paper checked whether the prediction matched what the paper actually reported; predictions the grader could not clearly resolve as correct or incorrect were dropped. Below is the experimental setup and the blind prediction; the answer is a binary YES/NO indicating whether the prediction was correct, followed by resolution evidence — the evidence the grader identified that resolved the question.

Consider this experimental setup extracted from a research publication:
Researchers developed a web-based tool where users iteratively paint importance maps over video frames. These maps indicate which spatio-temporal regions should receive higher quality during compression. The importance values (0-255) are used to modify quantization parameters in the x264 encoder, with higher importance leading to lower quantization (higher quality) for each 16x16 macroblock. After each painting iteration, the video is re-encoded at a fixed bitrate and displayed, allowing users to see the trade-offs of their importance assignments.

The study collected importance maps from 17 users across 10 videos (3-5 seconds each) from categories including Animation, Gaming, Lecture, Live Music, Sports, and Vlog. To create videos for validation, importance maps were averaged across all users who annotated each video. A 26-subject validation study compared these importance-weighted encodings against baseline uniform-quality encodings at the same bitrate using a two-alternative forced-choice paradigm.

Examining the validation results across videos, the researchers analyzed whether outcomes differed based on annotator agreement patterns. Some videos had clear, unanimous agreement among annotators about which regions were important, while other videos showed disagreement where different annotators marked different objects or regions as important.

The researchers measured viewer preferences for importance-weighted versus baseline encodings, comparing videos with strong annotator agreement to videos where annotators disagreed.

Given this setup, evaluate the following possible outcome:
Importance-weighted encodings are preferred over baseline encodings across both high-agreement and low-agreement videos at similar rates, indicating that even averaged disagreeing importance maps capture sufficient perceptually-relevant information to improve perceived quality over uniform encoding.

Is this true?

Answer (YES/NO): NO